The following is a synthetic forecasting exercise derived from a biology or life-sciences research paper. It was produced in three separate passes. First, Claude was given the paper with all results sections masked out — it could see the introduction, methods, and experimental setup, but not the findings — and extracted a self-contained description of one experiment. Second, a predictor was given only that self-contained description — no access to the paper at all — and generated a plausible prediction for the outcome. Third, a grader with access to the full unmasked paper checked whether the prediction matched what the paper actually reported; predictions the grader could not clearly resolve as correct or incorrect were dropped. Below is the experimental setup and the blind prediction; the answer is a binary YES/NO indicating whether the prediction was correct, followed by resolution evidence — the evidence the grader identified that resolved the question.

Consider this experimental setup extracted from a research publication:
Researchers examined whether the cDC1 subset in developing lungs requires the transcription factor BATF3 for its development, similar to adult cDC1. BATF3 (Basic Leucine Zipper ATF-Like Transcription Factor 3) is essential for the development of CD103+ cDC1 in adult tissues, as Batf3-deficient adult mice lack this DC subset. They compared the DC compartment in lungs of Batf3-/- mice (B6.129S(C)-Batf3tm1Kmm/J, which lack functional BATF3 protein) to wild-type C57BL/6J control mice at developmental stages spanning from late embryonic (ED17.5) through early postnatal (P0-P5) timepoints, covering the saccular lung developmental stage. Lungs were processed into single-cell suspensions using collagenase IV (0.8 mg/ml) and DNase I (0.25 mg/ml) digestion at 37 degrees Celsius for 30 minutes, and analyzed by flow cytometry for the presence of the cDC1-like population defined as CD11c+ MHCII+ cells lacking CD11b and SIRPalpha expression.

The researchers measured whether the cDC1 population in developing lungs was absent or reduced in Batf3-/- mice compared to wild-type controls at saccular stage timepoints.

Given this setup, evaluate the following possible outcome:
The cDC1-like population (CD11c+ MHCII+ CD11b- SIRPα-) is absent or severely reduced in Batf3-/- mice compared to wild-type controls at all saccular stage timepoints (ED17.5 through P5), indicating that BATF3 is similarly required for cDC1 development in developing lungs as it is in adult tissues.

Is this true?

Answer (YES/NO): YES